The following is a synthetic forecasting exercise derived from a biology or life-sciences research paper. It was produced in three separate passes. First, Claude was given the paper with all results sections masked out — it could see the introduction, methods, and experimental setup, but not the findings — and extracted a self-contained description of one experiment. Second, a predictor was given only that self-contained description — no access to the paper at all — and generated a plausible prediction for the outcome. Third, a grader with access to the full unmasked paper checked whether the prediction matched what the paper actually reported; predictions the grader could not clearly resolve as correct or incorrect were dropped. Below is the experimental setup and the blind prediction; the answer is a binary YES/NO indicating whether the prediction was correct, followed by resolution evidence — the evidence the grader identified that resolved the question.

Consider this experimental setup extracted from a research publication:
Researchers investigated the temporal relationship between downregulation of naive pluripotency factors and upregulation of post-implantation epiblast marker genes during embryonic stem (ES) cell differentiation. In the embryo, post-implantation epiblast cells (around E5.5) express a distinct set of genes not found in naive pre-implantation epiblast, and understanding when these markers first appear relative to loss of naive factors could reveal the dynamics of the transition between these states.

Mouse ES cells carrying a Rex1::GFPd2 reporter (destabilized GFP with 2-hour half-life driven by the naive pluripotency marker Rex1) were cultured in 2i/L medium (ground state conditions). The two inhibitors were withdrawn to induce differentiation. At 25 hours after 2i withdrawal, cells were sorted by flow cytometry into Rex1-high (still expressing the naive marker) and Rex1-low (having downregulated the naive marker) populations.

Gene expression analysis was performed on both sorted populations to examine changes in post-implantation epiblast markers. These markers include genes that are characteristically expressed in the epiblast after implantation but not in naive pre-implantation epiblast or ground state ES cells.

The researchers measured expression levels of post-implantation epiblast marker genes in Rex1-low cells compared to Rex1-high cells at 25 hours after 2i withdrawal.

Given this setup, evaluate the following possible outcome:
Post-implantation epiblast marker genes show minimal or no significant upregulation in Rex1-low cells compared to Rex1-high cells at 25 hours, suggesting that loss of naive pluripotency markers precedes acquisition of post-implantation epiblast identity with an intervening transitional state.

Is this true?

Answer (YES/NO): NO